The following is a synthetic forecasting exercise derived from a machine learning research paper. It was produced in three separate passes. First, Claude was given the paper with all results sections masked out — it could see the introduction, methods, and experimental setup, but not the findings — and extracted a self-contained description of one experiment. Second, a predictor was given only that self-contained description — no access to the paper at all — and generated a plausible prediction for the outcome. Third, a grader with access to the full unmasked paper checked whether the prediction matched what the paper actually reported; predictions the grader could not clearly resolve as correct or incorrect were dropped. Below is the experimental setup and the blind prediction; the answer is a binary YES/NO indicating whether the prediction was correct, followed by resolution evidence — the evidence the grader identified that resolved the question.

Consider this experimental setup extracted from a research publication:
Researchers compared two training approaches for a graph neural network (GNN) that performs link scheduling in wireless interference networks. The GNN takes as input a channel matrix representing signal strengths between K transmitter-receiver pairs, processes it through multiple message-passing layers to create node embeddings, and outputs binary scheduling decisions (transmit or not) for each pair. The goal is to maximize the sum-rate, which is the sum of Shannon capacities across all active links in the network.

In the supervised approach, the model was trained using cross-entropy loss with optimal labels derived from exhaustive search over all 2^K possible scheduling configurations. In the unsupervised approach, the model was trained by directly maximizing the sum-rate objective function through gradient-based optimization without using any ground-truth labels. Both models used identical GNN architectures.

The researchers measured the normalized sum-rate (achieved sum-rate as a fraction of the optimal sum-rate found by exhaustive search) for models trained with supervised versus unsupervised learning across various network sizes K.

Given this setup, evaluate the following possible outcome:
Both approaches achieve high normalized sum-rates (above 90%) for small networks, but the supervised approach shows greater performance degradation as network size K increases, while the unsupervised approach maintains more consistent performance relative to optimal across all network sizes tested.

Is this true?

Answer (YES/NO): NO